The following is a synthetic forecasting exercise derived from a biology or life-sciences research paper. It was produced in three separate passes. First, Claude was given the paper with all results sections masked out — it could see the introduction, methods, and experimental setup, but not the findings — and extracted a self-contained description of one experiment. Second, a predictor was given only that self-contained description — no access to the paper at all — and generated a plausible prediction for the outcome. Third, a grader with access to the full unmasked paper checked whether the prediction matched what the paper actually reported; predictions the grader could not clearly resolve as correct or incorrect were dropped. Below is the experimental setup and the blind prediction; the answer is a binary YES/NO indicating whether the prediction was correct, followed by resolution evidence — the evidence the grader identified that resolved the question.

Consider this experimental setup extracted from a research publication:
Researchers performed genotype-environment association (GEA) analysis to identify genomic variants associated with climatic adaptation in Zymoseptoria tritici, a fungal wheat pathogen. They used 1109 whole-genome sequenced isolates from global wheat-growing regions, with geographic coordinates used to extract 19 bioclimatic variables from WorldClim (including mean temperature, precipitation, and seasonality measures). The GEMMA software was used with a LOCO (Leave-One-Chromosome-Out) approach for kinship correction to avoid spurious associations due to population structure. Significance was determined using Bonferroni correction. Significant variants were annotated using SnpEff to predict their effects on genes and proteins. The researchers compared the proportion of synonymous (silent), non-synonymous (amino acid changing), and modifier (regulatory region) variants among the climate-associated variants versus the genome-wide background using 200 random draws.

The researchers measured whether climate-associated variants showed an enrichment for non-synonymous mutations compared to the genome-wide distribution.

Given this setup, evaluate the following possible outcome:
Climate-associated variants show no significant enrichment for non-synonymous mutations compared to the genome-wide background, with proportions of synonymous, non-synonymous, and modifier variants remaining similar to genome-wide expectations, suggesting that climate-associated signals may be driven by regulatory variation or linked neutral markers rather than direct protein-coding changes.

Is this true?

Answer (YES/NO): NO